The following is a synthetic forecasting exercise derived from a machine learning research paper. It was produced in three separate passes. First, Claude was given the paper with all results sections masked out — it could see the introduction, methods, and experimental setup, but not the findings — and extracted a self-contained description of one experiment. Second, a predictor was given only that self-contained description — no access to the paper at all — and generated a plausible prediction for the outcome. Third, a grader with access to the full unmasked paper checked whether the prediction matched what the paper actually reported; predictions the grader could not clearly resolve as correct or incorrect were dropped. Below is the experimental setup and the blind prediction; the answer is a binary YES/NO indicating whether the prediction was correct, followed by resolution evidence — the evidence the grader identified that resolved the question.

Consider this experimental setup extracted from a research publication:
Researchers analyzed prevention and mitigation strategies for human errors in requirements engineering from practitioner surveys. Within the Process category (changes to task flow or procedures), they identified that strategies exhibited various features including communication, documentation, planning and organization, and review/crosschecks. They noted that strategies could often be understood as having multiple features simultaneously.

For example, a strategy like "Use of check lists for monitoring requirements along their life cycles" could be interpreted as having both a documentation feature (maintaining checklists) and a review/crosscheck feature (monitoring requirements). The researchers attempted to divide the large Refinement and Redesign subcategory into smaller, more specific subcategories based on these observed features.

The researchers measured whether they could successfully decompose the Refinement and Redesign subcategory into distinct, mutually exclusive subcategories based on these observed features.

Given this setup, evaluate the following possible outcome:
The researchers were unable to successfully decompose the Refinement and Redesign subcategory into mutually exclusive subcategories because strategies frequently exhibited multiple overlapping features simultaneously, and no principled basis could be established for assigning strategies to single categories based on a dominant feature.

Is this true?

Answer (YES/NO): YES